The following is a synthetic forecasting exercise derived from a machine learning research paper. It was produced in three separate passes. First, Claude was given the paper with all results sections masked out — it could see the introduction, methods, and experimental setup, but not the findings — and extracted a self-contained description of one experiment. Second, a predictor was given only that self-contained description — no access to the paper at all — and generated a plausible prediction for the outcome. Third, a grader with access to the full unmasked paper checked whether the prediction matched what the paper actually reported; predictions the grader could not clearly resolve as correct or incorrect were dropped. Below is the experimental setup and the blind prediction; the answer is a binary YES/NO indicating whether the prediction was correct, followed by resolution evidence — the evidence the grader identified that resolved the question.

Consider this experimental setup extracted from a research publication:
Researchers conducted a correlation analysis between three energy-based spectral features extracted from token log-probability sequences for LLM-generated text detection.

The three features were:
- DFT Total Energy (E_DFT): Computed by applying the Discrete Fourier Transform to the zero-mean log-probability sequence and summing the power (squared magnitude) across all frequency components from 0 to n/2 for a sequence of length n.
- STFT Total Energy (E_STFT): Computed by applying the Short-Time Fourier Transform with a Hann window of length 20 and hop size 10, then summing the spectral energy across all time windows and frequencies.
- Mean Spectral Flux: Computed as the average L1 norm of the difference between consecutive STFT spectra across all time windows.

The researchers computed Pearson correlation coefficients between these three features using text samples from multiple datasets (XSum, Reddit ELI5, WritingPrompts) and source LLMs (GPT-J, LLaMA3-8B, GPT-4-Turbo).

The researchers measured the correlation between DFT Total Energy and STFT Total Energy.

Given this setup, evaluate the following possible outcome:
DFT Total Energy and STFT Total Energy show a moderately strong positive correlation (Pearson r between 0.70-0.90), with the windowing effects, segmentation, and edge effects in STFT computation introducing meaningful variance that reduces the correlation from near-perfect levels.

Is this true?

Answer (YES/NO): NO